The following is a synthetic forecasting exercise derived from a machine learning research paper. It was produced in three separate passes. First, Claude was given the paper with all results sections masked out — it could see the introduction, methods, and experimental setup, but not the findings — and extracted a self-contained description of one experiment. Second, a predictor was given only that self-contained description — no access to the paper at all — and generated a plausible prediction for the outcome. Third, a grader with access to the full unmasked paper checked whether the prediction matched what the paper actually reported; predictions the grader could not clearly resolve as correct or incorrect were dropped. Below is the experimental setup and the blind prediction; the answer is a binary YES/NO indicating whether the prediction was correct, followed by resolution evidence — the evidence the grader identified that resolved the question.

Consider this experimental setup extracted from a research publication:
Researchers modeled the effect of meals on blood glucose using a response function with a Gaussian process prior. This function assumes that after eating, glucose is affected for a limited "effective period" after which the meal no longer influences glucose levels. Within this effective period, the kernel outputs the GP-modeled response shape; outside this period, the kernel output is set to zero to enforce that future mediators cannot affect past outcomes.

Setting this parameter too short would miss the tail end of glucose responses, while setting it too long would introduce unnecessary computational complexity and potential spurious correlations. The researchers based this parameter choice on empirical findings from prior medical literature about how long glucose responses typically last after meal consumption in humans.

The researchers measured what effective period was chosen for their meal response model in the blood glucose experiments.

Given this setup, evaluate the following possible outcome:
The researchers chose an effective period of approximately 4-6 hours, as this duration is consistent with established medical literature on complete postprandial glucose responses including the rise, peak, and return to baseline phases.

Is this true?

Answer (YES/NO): NO